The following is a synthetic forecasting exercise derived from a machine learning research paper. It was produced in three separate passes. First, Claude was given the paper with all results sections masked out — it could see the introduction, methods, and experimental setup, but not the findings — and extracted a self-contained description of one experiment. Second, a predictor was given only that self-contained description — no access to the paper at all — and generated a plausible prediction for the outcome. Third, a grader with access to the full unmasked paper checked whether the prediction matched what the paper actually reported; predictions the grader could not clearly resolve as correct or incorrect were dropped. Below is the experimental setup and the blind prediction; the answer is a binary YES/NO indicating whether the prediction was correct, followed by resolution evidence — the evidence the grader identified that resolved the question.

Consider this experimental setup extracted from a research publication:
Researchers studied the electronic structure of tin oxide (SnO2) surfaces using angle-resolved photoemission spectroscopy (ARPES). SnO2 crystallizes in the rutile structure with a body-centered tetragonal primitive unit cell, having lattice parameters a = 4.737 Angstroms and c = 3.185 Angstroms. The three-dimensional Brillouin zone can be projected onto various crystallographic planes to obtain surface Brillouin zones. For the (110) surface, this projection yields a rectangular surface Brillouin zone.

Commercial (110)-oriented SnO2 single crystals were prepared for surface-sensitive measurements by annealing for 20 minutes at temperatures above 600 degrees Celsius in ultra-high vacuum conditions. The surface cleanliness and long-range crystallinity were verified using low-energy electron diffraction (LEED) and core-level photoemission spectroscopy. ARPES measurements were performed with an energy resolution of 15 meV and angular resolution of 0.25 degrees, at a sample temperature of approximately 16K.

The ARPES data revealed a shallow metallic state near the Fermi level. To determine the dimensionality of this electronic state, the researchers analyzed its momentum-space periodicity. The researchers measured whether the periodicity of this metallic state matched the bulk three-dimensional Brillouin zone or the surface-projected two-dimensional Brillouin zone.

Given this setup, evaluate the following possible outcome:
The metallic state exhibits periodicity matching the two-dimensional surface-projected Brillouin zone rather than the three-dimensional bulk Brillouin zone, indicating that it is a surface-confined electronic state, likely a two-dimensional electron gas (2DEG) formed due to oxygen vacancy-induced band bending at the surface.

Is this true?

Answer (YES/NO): YES